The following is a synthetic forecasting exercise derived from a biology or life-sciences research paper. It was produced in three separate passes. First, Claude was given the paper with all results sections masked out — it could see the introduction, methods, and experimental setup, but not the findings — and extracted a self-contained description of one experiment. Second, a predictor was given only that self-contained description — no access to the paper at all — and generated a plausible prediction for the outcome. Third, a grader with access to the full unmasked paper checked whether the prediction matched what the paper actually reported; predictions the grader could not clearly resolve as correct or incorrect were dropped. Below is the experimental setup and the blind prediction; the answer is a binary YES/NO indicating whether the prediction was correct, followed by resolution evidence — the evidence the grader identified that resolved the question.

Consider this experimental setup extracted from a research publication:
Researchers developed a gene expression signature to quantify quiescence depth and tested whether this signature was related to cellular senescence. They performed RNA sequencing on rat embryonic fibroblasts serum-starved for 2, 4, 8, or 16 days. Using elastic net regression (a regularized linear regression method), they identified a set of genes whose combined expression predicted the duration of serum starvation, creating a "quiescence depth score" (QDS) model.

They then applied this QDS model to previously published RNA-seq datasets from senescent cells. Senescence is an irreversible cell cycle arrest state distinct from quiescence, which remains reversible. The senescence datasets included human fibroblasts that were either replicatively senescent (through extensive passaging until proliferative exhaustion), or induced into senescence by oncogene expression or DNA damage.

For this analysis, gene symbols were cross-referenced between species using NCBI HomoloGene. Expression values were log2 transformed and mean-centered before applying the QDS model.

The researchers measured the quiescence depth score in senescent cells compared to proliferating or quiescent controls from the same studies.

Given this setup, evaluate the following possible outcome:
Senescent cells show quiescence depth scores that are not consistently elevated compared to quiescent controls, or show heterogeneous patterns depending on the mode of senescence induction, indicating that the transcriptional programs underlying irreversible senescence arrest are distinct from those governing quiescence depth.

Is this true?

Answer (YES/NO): NO